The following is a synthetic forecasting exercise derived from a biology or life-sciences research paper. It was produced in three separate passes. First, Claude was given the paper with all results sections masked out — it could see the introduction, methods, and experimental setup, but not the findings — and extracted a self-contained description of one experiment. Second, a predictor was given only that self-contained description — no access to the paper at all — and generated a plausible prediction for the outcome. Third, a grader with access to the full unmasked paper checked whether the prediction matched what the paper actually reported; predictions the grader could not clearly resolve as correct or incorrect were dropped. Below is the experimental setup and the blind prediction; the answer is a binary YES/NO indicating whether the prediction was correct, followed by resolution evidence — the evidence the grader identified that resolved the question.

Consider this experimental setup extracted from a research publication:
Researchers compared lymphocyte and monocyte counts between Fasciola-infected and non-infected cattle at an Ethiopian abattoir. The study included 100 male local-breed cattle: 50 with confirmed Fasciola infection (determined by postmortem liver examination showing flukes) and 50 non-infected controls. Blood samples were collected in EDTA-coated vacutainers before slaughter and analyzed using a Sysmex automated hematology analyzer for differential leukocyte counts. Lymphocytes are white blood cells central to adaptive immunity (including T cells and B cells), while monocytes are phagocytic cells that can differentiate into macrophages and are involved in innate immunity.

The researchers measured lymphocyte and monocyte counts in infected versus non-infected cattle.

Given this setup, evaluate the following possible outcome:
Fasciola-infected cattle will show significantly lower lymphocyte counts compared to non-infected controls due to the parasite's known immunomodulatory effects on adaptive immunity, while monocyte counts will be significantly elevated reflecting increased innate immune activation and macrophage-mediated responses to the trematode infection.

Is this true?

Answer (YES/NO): NO